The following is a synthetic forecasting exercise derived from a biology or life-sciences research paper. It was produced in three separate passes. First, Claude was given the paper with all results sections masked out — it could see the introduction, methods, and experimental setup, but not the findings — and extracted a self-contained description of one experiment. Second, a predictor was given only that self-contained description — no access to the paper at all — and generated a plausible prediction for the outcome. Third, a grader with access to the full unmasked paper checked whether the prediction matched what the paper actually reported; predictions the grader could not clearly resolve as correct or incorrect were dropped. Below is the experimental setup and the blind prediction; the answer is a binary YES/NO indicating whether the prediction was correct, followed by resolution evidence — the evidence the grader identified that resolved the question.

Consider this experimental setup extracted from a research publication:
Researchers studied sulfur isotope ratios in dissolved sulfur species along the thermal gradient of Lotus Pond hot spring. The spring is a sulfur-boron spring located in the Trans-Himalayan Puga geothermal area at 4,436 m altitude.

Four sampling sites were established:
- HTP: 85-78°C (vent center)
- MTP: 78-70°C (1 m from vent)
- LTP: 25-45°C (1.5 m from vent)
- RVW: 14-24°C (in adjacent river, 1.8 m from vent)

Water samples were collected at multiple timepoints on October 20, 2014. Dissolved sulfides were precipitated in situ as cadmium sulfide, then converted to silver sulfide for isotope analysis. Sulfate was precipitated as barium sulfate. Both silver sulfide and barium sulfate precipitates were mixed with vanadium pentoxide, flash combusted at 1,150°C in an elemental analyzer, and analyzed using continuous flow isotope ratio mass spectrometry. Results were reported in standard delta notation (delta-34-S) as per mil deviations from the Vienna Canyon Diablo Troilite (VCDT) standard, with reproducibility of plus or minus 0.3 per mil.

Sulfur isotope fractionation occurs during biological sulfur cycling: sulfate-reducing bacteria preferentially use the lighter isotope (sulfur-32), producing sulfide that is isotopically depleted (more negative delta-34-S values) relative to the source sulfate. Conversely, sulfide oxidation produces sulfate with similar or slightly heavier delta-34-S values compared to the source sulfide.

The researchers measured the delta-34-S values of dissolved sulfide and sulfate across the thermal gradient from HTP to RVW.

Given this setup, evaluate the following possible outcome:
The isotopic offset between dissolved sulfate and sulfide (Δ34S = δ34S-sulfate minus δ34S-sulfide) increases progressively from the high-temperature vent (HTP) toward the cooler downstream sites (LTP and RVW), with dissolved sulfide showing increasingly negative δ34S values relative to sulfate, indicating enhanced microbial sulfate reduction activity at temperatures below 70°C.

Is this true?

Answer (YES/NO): NO